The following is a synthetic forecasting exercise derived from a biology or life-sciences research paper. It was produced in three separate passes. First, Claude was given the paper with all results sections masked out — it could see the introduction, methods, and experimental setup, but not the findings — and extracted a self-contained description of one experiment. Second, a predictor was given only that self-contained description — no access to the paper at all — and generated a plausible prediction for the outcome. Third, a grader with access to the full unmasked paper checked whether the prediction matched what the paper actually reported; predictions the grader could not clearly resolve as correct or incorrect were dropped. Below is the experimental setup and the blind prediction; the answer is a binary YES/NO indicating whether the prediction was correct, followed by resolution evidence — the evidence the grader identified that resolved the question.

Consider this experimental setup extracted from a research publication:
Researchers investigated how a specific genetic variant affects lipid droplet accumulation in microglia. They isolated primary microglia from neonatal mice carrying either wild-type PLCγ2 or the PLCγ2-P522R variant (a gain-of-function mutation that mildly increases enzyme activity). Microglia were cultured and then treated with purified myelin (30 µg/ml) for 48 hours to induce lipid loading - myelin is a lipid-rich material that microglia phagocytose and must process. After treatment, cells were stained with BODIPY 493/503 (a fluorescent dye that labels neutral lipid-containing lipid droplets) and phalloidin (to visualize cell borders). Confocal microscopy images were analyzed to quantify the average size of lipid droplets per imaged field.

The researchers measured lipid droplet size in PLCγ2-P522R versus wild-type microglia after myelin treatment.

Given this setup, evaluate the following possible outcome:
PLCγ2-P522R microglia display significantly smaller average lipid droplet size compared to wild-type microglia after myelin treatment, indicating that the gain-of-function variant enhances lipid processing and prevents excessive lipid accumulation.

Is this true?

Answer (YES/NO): YES